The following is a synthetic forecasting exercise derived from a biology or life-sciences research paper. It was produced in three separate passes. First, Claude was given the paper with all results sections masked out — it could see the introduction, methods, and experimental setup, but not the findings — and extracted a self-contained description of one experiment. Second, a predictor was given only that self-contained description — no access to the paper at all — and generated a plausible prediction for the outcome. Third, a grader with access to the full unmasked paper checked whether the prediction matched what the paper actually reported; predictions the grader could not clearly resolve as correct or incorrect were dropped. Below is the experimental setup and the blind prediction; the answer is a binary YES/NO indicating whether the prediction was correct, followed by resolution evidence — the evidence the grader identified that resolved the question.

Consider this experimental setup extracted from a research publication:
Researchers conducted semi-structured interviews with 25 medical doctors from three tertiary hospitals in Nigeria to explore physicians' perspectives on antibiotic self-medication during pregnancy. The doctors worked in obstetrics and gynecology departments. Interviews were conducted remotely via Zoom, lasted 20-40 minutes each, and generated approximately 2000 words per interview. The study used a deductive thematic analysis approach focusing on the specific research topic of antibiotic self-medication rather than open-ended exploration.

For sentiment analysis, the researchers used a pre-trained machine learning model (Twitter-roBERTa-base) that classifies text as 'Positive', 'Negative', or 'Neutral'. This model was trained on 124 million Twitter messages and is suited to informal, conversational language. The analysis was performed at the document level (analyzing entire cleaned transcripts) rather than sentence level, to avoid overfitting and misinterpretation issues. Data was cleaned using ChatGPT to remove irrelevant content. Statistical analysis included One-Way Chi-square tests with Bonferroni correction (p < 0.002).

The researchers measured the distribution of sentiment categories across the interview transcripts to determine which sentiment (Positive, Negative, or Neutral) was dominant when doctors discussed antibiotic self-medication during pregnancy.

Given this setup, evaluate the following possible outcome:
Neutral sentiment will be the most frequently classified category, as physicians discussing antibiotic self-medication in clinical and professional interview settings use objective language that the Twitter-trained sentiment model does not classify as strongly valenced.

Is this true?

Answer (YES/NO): YES